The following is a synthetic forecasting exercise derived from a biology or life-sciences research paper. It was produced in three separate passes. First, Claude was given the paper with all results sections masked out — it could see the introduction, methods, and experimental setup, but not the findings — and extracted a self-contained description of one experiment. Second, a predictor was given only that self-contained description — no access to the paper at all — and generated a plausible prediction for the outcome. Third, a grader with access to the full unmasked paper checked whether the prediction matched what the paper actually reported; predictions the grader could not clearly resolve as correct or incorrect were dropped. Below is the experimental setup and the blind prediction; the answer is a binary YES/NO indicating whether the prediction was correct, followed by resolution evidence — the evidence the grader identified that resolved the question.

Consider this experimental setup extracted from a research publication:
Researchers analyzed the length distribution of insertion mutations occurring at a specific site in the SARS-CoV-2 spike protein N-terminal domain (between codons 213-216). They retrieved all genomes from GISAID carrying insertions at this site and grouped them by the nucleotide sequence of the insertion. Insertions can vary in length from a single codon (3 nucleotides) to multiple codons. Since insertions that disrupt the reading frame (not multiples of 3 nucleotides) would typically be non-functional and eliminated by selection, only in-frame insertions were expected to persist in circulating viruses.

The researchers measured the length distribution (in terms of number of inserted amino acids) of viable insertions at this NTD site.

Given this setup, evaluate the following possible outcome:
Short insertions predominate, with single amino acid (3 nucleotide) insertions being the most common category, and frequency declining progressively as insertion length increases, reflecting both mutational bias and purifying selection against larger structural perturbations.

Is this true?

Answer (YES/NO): NO